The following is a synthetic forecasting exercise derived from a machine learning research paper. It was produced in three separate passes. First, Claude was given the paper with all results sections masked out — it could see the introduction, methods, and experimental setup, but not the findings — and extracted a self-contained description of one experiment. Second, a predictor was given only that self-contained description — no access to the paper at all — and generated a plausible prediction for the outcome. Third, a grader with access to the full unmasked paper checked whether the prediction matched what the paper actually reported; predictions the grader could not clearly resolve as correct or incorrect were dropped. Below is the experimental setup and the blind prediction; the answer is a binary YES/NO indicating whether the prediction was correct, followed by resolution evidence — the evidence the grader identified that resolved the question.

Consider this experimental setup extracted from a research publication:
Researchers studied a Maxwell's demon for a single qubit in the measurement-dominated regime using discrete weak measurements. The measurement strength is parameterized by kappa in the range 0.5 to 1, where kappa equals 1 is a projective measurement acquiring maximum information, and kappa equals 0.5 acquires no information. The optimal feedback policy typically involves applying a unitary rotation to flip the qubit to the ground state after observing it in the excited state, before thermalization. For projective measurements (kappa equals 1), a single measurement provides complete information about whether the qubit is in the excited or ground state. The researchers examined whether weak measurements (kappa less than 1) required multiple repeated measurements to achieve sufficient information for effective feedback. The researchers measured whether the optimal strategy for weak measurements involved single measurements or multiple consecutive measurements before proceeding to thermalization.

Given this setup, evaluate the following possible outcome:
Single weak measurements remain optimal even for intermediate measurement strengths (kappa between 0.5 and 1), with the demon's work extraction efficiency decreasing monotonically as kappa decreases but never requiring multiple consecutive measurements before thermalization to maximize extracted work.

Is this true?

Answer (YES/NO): NO